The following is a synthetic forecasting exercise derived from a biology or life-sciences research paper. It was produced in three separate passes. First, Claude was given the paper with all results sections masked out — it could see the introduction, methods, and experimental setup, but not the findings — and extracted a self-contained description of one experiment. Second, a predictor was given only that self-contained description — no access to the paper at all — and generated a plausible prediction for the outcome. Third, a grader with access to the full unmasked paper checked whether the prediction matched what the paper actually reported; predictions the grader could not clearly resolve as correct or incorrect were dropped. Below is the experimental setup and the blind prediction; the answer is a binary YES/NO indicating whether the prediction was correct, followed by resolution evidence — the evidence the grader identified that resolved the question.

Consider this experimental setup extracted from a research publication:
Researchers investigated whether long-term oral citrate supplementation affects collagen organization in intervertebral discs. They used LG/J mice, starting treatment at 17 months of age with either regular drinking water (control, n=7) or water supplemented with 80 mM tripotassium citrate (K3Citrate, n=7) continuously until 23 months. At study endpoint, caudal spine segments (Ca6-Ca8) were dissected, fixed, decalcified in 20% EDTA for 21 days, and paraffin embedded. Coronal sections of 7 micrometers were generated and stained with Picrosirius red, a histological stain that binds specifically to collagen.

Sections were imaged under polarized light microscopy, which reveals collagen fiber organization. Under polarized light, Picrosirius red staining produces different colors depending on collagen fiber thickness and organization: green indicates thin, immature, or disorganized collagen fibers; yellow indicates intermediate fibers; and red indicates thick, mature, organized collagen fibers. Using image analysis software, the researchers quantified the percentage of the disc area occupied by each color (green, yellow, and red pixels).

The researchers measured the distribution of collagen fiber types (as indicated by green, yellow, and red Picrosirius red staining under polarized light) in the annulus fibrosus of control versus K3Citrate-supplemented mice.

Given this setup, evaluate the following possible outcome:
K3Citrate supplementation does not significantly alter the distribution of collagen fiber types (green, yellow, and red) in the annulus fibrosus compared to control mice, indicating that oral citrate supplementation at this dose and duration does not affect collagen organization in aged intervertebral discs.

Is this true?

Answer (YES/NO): YES